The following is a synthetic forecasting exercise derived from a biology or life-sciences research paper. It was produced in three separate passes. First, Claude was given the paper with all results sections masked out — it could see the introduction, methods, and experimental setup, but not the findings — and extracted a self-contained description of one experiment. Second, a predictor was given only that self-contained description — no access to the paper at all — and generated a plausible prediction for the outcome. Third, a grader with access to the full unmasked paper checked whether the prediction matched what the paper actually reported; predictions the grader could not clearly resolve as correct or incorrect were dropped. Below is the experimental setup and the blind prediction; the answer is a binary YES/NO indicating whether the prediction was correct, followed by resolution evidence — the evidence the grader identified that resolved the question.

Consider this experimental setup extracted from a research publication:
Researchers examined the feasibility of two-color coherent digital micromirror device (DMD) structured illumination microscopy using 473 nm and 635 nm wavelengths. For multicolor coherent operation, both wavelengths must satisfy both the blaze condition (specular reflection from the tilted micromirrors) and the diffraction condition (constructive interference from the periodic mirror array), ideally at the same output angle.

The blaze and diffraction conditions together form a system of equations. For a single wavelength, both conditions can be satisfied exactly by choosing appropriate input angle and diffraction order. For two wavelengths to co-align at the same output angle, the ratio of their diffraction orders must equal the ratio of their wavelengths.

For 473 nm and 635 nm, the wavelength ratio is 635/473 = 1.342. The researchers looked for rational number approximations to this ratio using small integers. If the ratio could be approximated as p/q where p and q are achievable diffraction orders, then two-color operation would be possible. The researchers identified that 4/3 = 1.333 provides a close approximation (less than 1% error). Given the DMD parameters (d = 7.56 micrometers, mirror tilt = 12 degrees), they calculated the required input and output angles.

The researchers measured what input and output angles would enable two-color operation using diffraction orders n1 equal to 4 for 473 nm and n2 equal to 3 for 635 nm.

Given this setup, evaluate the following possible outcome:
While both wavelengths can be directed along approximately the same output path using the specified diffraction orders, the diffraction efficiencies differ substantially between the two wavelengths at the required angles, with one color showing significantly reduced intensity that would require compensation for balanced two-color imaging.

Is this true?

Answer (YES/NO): NO